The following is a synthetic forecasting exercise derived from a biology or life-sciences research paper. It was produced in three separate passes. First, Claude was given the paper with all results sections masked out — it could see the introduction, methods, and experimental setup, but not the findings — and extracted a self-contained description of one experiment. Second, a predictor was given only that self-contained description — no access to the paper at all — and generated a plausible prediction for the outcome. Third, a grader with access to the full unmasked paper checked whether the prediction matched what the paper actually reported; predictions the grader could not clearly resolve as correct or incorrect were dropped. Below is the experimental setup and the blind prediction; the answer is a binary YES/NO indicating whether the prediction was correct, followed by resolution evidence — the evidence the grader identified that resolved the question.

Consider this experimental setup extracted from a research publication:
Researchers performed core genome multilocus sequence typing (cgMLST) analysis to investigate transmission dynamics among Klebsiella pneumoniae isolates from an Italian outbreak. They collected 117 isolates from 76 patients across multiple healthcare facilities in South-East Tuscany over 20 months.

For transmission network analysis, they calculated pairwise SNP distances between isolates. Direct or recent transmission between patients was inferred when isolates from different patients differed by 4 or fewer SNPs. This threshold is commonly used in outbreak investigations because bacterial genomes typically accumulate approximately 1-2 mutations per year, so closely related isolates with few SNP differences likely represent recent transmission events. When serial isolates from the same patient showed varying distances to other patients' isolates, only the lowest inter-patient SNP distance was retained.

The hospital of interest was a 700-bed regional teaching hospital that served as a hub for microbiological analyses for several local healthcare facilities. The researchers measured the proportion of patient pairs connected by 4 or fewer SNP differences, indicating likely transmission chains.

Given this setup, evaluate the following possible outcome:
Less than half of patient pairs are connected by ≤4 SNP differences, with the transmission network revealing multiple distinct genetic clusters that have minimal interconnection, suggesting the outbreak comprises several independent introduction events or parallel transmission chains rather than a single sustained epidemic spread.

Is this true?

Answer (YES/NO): NO